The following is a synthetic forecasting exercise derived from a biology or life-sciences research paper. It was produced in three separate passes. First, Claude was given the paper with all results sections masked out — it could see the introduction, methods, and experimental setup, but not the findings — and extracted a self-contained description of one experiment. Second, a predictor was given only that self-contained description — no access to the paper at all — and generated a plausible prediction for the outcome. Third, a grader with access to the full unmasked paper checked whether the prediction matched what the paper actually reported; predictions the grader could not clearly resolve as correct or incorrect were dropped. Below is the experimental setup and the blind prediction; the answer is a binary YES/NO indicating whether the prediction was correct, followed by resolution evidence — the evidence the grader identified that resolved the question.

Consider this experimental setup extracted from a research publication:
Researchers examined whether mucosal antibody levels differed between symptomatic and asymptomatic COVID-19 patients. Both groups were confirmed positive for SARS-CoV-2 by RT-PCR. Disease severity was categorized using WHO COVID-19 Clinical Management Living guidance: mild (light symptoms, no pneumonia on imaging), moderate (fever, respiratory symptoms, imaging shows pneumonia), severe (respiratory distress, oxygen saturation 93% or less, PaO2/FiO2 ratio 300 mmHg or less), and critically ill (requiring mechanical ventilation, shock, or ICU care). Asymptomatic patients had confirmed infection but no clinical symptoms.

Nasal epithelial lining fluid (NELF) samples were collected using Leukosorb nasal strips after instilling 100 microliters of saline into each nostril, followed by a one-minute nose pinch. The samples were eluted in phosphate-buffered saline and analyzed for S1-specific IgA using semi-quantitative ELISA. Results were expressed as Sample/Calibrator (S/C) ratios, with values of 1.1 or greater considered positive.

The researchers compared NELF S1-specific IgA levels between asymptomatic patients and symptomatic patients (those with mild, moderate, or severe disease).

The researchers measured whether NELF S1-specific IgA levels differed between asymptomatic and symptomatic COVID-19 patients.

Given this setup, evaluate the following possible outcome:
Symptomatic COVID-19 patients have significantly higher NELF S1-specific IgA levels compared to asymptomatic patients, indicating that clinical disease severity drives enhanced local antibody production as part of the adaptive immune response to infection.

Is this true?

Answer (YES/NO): NO